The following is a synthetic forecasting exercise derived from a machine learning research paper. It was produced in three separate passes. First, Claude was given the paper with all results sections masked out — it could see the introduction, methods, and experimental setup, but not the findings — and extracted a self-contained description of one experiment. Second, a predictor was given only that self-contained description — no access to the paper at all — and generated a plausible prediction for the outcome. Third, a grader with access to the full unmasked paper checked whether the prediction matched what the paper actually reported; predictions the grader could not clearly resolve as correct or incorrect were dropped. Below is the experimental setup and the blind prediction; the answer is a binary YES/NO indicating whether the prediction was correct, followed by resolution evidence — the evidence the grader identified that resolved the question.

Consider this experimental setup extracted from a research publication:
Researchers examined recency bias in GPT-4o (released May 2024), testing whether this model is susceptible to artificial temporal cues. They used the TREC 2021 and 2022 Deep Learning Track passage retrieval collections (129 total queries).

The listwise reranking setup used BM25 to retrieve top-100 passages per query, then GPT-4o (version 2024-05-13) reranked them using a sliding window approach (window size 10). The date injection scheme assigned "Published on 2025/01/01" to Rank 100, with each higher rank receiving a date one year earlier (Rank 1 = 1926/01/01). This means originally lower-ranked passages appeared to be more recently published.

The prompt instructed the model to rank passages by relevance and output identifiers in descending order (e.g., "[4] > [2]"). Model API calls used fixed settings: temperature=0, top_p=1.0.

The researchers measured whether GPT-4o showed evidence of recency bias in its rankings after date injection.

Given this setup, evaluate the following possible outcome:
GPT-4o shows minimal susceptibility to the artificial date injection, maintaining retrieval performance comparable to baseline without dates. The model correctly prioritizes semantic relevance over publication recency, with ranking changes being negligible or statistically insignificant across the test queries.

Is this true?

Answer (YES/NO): NO